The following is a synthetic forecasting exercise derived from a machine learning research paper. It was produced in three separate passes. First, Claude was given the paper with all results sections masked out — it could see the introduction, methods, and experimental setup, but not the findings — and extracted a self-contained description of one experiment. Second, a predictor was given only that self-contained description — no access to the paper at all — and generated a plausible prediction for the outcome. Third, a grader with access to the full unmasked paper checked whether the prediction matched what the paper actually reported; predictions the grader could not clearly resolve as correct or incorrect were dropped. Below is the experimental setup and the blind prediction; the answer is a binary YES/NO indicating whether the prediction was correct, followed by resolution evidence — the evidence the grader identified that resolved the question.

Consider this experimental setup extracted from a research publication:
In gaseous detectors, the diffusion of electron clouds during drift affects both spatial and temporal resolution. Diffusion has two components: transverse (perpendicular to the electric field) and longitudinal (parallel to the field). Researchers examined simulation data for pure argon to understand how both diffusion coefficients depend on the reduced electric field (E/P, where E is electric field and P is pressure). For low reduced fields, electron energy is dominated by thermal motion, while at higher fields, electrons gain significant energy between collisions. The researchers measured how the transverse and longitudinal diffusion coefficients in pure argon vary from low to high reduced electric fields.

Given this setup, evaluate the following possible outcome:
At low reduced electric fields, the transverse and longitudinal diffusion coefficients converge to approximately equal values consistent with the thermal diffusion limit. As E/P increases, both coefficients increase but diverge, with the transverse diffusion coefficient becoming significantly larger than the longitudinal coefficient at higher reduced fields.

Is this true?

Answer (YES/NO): NO